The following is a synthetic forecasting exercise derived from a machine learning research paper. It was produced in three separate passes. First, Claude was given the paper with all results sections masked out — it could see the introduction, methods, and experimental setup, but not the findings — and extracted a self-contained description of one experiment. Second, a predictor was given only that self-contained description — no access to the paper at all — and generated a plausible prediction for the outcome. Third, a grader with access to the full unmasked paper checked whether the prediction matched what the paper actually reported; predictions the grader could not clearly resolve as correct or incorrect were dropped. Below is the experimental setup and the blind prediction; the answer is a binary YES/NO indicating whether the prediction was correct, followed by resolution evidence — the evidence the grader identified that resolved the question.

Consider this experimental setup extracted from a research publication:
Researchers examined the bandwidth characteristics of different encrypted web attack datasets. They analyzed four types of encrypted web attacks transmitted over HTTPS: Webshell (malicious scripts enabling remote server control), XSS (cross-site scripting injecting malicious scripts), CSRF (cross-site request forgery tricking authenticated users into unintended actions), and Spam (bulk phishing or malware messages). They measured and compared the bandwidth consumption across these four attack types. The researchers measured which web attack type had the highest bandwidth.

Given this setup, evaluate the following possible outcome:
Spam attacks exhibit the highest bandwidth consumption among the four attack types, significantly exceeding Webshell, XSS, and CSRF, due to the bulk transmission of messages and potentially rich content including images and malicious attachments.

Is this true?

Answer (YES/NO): NO